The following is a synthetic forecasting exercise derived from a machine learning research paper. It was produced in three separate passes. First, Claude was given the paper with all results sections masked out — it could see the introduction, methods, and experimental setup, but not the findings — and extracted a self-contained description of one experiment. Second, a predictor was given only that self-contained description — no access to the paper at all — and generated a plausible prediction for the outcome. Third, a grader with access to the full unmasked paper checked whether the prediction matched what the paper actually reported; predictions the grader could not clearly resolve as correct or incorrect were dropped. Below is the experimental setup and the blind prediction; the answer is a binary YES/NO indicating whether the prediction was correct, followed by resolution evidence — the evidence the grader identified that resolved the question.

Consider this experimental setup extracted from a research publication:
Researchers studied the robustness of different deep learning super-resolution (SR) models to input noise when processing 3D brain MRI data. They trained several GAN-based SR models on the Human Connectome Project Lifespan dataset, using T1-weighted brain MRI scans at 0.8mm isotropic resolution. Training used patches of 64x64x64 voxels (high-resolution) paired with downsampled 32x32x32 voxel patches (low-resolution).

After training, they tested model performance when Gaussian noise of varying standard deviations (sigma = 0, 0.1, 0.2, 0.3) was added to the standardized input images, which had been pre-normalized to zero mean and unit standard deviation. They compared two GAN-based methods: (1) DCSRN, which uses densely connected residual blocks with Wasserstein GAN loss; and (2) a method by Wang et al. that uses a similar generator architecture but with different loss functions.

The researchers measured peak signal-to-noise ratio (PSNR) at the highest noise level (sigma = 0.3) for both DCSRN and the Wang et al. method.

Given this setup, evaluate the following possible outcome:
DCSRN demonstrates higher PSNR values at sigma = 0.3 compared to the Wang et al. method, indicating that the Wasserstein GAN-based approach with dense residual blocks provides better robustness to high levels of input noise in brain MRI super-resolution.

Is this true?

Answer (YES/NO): YES